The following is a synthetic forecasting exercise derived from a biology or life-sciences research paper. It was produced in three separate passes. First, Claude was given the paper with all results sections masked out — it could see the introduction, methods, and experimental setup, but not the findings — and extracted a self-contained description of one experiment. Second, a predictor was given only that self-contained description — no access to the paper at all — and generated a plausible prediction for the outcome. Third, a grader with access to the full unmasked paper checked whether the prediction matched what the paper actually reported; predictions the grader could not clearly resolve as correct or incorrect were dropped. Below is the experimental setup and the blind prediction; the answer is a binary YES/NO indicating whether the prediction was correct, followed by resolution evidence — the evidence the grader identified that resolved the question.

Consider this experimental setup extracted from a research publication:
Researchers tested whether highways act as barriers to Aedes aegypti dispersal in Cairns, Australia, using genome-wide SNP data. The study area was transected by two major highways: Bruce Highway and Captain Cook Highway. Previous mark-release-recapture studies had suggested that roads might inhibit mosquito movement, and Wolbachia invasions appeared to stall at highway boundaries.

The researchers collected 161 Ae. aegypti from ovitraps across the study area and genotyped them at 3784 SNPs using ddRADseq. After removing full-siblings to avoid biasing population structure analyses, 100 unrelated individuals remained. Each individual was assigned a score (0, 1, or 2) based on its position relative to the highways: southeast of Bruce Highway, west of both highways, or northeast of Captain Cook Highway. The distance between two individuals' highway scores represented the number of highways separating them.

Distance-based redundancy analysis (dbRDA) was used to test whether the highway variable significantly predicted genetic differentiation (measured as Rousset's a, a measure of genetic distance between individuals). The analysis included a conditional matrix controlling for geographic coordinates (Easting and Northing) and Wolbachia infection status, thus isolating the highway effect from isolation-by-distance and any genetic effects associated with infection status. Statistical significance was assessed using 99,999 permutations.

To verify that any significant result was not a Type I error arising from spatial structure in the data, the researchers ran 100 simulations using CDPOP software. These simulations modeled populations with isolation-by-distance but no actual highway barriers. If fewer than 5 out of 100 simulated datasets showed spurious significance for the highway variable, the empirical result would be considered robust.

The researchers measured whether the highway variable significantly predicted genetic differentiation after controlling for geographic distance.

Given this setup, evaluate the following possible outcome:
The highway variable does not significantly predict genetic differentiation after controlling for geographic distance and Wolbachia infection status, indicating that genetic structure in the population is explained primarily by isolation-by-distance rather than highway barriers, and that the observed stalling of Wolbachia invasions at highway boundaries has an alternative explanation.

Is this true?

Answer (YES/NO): NO